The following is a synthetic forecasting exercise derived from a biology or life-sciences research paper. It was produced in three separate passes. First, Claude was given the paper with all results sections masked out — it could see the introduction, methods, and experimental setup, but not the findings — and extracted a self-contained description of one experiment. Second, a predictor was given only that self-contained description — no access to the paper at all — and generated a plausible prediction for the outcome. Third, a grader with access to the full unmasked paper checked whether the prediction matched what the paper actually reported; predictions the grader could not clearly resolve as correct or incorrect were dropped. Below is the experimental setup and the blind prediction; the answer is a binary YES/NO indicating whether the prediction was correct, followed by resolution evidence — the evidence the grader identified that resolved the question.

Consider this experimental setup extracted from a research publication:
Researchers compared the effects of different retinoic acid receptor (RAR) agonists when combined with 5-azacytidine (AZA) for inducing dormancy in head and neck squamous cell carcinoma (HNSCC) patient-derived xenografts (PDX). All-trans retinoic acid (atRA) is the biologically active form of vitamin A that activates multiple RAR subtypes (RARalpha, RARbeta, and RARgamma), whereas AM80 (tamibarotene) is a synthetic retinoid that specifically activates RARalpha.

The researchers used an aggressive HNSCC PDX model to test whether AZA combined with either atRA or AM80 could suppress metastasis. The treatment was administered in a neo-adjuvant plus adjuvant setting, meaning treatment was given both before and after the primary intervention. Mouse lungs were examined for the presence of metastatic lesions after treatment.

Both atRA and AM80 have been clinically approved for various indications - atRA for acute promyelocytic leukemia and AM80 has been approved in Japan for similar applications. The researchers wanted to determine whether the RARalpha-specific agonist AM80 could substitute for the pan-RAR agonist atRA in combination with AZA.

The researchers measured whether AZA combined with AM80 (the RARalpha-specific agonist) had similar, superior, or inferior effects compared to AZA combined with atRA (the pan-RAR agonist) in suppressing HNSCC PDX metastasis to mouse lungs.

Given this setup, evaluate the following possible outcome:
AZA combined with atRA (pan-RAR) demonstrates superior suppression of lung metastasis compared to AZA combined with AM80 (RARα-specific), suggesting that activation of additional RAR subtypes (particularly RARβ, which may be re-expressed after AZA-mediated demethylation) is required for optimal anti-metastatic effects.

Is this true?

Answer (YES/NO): NO